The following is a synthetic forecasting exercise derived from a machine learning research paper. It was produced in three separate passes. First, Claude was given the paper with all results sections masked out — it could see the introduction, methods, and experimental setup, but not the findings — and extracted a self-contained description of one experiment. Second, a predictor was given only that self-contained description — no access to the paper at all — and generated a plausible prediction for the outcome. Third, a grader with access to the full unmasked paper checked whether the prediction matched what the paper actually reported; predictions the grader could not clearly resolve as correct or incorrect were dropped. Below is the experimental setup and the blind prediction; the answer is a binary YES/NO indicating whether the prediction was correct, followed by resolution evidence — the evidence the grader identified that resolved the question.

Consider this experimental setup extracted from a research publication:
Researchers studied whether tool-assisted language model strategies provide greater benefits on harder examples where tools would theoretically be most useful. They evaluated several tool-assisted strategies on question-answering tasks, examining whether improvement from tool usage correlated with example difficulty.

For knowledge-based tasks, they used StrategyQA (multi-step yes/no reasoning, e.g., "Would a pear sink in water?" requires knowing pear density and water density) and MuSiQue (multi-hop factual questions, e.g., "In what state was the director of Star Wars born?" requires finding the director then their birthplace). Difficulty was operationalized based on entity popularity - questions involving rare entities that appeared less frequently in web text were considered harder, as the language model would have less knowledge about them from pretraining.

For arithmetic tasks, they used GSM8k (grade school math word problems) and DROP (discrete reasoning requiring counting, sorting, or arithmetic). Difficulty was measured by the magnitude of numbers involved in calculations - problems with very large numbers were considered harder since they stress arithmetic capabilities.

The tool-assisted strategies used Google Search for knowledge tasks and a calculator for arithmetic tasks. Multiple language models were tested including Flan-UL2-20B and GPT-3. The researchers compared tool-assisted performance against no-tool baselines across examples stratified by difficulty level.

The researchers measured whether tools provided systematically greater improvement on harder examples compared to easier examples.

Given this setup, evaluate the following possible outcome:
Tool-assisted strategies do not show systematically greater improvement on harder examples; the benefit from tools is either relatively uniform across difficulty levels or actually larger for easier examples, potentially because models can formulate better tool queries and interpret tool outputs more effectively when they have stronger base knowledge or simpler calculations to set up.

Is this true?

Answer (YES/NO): YES